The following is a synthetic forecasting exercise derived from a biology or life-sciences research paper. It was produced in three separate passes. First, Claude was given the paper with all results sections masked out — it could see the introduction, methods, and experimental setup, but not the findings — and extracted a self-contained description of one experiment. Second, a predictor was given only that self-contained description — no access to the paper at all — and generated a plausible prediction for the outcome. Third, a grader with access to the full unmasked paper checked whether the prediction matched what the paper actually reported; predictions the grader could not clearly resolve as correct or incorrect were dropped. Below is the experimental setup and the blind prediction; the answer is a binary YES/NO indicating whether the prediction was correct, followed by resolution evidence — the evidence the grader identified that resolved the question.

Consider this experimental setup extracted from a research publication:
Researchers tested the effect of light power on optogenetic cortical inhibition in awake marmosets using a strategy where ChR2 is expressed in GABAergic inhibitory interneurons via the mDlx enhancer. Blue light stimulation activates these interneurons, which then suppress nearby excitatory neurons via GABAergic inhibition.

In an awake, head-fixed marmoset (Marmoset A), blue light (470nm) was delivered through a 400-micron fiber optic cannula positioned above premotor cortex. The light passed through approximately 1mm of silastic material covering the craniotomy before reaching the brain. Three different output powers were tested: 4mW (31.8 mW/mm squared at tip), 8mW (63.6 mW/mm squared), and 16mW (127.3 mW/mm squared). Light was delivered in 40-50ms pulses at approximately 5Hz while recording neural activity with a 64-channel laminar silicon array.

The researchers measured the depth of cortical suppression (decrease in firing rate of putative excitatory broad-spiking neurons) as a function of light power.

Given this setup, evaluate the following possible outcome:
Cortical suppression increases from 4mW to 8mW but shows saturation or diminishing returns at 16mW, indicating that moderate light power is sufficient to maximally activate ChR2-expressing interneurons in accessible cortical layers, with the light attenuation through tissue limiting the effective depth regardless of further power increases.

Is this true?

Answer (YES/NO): NO